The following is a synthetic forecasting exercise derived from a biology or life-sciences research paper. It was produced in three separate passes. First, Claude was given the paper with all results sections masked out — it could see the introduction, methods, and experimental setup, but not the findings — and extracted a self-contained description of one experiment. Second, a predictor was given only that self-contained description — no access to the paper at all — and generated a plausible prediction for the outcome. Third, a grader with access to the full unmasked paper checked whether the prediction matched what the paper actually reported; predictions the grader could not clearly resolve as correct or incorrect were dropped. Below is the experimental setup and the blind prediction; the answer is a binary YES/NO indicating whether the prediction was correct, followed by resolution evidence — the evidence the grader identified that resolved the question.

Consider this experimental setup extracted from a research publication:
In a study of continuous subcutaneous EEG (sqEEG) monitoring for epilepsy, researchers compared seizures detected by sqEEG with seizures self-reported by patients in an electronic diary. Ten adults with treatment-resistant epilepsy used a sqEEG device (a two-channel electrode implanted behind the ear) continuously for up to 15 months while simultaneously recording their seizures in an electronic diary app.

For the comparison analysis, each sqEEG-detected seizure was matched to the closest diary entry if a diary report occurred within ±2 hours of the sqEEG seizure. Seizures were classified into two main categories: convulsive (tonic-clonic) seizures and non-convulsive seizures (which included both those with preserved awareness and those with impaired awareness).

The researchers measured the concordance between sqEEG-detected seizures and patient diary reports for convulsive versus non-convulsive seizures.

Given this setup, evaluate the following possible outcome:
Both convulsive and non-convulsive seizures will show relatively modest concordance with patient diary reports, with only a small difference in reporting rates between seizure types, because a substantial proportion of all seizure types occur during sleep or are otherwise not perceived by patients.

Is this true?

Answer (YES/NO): NO